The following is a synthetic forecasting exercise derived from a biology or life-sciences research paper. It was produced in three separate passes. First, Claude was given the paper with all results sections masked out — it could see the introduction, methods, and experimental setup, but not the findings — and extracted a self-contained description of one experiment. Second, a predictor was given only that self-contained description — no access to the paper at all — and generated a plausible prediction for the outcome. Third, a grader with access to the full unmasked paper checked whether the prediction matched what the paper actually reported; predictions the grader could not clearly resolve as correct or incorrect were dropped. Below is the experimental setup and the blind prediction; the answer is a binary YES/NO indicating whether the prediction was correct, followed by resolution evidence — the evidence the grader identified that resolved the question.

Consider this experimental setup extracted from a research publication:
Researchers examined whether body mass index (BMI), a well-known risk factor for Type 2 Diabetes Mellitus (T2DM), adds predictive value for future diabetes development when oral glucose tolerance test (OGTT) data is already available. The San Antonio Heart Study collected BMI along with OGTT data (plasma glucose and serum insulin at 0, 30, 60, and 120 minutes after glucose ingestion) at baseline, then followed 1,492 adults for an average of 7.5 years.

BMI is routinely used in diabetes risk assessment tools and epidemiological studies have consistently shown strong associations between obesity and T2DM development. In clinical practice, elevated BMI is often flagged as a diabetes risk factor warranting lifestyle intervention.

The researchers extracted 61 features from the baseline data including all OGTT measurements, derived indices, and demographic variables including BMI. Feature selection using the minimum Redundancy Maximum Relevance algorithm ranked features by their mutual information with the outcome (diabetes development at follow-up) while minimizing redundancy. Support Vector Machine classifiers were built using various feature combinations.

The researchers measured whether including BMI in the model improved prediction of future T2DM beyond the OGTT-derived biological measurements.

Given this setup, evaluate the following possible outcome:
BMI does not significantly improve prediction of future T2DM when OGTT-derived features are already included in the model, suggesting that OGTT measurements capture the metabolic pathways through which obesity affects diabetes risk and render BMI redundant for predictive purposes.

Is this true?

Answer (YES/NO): YES